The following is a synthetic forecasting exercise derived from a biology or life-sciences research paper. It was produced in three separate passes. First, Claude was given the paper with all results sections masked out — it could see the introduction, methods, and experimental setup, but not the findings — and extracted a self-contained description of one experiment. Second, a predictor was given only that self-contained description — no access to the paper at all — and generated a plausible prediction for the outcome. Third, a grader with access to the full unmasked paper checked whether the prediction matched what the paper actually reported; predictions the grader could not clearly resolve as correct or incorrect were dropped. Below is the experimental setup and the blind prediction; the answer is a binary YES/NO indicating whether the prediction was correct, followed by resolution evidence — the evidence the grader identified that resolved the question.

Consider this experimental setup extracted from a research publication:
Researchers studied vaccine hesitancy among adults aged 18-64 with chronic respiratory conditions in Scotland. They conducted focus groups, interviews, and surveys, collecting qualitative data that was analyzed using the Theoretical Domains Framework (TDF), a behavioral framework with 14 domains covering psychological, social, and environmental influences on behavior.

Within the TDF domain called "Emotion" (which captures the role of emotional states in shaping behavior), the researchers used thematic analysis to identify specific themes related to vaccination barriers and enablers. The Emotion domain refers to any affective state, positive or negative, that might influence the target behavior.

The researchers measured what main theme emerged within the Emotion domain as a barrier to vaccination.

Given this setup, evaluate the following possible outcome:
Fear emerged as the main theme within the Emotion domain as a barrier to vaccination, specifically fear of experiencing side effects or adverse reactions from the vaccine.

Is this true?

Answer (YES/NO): NO